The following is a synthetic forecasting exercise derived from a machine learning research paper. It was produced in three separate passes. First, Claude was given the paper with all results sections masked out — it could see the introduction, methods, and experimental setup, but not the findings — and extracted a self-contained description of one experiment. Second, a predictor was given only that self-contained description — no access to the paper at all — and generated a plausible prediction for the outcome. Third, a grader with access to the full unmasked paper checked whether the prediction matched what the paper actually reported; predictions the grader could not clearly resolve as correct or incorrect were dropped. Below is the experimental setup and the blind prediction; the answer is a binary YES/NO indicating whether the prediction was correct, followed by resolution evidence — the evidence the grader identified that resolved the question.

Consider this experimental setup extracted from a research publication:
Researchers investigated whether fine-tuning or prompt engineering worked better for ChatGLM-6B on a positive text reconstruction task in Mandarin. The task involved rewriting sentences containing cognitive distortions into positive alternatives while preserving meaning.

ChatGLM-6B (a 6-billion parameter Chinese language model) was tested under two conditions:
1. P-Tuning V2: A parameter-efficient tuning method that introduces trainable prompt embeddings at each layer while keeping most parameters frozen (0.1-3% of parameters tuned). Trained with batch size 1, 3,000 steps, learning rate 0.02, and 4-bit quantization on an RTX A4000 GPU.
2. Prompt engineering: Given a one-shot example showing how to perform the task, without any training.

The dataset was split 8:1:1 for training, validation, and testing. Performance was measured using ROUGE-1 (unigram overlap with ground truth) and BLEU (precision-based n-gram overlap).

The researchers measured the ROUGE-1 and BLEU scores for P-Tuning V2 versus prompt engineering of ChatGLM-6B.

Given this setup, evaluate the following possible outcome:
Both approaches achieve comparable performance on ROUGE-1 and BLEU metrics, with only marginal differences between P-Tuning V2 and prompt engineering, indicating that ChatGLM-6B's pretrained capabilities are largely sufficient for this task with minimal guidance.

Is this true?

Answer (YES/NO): NO